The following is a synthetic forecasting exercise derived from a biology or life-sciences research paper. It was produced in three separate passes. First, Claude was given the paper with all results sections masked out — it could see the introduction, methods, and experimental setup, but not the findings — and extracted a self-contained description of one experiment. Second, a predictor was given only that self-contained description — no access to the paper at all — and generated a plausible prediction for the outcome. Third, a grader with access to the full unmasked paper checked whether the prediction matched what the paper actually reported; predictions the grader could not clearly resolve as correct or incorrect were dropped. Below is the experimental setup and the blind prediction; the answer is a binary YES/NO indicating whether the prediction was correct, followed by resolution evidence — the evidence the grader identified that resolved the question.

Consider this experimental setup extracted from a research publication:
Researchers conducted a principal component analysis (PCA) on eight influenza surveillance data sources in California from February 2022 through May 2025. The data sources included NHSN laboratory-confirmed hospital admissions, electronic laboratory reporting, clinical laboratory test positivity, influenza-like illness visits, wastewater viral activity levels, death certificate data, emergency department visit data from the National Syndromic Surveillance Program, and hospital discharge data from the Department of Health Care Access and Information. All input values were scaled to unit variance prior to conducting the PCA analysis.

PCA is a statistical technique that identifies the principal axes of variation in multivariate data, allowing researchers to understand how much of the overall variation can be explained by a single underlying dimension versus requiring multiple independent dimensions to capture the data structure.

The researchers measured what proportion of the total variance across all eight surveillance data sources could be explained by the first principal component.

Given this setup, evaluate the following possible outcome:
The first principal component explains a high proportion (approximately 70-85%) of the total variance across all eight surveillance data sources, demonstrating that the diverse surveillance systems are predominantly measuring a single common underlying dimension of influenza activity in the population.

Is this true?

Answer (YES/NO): NO